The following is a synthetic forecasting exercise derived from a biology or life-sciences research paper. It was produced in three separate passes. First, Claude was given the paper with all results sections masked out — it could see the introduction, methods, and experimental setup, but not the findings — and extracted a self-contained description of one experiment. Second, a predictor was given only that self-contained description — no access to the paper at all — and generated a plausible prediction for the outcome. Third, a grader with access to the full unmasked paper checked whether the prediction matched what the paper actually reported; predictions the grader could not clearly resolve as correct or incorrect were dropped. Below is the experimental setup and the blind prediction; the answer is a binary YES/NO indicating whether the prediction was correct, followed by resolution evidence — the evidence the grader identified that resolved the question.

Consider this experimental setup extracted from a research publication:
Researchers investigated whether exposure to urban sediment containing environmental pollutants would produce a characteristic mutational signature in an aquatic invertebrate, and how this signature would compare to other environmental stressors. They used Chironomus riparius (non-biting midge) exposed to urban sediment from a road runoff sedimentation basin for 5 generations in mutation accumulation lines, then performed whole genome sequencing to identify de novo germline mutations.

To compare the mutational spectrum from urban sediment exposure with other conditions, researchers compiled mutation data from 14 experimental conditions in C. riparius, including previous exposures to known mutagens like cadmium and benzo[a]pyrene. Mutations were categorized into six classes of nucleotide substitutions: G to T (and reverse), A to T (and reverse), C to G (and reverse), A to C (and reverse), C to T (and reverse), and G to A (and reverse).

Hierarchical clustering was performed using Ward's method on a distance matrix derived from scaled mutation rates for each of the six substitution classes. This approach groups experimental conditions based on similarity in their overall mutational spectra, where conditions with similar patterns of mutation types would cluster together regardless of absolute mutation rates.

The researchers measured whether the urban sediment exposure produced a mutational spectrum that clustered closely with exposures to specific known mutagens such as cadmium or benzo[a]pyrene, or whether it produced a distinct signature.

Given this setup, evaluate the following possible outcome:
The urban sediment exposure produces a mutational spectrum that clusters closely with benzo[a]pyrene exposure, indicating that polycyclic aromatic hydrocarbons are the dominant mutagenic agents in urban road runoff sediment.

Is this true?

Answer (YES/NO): YES